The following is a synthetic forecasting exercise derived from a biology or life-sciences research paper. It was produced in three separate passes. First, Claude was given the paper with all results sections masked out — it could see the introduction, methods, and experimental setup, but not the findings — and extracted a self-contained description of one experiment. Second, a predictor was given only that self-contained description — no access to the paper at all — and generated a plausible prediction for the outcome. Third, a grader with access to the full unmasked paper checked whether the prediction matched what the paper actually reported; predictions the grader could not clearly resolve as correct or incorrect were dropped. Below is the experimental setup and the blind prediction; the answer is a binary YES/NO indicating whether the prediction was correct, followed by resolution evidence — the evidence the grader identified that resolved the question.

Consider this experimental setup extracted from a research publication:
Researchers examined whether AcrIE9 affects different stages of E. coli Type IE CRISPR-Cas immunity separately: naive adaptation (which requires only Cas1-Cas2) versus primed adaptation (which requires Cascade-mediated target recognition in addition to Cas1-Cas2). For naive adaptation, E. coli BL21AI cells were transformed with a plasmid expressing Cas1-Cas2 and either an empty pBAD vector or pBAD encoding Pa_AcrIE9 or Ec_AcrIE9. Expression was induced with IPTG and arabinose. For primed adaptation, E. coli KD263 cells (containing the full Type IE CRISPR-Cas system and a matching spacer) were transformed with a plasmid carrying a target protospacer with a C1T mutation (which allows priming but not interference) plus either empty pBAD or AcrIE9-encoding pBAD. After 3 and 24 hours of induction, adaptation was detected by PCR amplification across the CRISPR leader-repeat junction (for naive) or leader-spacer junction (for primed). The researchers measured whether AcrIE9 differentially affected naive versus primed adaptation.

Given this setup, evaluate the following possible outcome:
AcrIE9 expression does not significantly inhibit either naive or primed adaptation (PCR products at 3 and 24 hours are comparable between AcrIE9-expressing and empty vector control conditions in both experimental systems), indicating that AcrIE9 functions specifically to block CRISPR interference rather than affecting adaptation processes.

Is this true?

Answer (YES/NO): NO